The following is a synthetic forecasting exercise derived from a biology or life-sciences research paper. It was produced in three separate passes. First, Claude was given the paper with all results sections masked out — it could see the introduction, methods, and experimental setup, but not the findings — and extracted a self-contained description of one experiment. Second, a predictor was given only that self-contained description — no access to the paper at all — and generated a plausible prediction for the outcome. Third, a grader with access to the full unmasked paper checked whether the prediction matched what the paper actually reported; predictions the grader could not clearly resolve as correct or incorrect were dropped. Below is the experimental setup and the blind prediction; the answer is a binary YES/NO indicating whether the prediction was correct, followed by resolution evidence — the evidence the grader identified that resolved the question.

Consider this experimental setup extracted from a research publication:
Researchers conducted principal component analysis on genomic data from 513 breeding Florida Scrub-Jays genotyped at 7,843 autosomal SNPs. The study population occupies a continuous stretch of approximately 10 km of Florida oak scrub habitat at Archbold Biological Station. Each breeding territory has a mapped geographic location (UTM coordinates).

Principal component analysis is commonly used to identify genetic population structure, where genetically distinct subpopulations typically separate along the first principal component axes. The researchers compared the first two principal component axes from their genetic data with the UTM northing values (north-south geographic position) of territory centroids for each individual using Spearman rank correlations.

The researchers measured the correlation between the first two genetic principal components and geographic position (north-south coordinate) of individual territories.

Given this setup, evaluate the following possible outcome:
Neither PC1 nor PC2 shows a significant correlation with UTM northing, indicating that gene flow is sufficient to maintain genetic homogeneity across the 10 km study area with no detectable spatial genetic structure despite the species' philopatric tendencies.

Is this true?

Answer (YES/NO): NO